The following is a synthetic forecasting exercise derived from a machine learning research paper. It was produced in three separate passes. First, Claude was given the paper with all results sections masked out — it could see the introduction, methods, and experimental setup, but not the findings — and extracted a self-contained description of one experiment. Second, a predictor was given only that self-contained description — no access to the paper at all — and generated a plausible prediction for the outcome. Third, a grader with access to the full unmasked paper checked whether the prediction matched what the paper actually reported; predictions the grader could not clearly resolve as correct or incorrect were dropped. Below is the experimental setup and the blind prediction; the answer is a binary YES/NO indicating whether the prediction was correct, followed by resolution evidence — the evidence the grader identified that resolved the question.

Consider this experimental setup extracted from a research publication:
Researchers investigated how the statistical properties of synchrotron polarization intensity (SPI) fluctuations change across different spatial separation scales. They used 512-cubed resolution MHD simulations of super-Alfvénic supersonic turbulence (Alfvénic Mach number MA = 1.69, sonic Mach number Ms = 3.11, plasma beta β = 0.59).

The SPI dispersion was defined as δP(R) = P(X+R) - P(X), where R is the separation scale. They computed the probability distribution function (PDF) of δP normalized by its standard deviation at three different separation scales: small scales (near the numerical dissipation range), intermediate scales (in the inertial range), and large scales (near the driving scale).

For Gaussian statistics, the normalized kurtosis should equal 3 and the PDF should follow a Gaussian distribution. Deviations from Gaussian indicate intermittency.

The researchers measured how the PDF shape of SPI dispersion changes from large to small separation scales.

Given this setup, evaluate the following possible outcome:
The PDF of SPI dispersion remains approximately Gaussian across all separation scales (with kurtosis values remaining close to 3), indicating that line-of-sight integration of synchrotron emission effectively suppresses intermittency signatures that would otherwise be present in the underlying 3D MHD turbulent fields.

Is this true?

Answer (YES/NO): NO